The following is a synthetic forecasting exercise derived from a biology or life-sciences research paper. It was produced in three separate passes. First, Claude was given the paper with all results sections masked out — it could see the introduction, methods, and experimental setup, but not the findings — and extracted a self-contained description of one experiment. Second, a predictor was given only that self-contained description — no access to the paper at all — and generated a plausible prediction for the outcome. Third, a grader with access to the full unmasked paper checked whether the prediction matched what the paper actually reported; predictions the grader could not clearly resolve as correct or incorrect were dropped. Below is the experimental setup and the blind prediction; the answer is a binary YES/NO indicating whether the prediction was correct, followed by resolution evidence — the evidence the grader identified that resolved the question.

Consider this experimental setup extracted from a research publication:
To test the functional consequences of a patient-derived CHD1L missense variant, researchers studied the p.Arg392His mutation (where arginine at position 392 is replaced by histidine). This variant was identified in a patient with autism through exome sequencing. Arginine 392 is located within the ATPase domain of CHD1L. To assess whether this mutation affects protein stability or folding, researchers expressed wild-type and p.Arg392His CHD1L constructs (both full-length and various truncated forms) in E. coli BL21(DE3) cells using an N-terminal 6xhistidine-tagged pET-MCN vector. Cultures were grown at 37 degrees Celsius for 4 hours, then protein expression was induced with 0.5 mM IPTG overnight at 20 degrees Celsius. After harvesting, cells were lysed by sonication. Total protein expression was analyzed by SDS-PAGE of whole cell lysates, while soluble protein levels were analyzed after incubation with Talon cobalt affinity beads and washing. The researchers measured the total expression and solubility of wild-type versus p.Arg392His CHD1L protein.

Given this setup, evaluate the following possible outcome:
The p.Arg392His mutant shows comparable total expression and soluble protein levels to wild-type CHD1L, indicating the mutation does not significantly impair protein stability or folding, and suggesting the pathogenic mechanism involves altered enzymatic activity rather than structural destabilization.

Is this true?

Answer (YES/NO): NO